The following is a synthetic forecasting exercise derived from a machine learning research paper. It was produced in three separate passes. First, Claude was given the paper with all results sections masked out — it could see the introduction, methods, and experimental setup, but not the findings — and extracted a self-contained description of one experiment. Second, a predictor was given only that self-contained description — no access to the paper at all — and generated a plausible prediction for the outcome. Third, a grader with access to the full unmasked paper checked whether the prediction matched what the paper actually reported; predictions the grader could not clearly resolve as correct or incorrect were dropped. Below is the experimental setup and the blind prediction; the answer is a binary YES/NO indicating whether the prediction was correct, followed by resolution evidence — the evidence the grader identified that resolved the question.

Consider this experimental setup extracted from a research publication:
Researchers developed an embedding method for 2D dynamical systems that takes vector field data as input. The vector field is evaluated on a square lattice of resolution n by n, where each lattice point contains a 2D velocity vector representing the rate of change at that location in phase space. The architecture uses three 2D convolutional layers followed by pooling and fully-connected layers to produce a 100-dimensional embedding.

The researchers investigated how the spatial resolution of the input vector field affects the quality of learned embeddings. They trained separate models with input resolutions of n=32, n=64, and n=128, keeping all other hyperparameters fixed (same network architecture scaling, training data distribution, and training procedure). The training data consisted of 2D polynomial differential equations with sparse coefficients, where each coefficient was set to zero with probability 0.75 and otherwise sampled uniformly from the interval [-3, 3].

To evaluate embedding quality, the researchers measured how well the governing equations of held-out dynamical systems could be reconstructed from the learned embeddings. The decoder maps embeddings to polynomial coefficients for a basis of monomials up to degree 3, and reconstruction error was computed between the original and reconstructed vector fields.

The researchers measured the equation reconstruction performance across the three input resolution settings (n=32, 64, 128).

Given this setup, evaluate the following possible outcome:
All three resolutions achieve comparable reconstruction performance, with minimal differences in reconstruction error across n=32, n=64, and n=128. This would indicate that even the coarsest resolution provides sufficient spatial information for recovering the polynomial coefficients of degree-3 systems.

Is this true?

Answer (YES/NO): YES